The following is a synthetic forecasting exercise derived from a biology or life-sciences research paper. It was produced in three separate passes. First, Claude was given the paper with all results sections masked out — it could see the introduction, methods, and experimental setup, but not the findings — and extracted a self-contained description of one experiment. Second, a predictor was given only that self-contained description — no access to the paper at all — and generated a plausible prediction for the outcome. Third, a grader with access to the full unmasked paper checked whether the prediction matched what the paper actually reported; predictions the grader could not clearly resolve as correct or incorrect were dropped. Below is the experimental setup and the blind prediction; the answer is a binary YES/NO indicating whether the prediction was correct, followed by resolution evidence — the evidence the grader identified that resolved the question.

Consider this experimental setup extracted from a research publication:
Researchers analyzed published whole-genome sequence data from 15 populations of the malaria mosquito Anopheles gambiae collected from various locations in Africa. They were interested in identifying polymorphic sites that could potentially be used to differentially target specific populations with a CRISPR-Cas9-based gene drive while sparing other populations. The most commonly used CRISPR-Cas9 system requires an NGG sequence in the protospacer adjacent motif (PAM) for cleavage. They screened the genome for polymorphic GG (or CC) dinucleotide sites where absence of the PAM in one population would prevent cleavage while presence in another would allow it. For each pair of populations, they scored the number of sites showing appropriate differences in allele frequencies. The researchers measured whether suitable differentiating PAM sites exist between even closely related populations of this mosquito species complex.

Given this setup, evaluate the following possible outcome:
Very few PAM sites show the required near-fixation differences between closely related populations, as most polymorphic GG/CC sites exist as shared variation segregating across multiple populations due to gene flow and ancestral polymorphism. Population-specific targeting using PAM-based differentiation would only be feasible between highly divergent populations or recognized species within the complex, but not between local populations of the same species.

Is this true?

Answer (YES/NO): NO